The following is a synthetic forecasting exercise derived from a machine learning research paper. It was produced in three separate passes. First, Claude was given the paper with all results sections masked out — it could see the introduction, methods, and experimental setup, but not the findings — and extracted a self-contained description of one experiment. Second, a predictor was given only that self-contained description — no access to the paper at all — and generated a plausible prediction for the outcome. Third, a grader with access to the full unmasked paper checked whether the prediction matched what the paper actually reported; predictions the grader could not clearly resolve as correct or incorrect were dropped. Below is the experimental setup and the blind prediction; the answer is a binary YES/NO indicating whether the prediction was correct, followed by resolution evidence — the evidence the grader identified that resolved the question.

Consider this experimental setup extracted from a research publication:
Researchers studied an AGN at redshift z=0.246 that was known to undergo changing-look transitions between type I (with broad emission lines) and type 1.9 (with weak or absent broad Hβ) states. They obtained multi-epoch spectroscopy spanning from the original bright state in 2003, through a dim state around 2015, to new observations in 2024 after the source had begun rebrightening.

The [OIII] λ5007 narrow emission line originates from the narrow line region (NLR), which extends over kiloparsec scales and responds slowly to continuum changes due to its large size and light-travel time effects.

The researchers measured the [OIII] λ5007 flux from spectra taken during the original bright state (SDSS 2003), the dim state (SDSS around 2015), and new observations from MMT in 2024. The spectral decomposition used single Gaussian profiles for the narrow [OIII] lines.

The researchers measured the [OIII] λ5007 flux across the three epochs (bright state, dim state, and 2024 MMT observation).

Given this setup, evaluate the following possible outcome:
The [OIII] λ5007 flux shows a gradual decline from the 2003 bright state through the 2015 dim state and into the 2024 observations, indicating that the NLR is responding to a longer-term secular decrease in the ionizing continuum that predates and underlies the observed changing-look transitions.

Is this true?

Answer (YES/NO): NO